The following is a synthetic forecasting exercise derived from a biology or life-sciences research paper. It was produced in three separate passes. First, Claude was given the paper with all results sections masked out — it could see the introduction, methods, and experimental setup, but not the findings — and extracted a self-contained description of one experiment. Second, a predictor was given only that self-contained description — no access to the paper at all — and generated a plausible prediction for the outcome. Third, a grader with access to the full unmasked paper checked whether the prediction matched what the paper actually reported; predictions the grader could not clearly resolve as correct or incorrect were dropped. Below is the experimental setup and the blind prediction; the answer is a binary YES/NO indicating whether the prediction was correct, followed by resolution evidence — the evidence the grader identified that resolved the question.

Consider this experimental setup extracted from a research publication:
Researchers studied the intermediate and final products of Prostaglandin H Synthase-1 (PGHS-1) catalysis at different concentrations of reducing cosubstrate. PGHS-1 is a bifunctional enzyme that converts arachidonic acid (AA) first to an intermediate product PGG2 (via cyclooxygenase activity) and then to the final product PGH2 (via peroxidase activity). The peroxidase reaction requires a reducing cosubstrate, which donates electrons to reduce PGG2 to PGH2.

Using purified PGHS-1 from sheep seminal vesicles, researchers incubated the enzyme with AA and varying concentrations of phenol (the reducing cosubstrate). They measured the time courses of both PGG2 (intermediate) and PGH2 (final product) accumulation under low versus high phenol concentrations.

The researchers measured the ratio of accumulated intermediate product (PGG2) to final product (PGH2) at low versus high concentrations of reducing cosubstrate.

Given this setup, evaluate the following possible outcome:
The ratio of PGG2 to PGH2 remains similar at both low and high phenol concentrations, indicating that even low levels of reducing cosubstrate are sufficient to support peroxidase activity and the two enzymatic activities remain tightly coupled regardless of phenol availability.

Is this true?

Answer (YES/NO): NO